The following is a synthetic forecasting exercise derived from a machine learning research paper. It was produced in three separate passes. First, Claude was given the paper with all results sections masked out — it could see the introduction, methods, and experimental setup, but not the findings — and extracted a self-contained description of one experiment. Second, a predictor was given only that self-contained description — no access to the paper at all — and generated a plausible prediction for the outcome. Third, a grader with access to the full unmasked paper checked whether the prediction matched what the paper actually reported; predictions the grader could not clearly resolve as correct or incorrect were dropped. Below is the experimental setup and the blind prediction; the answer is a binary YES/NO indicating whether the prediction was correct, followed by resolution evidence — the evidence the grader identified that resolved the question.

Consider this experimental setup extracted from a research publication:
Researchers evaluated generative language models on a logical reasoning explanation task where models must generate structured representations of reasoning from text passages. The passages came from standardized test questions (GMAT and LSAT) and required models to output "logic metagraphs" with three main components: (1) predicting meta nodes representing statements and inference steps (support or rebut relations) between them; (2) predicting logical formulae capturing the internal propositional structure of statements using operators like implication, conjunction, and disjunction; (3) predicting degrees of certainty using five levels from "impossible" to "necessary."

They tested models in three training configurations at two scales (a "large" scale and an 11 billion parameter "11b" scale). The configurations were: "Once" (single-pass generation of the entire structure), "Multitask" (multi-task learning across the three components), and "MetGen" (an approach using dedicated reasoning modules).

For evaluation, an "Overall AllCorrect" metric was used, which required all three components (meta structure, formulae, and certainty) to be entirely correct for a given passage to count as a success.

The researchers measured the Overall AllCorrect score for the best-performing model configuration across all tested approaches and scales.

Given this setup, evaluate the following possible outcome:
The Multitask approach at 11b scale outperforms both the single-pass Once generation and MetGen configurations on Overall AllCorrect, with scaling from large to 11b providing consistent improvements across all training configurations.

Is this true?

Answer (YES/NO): NO